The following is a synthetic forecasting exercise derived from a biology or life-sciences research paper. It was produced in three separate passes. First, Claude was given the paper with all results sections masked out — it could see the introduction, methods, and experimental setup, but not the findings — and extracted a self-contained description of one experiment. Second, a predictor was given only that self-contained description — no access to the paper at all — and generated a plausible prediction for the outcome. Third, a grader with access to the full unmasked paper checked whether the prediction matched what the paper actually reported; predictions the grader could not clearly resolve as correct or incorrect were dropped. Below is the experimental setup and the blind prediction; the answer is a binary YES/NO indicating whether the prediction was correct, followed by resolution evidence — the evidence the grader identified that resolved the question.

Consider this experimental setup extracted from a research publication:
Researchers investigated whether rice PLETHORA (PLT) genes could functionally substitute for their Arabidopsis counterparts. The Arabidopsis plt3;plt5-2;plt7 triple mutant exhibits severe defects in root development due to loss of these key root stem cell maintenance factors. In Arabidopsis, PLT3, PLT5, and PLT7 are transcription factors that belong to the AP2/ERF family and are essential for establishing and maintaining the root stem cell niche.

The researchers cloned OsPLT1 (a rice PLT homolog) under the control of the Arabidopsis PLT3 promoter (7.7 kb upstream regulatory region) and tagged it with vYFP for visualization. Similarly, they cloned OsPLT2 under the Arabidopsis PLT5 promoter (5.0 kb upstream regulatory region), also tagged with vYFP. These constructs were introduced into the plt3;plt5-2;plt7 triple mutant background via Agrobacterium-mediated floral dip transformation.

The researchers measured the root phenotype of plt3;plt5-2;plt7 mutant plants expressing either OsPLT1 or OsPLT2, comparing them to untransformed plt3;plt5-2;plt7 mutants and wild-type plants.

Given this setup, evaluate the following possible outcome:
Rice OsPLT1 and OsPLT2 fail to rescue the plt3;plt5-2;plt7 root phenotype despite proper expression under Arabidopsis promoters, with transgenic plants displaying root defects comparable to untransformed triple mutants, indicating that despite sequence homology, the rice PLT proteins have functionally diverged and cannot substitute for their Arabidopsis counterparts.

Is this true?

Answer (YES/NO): NO